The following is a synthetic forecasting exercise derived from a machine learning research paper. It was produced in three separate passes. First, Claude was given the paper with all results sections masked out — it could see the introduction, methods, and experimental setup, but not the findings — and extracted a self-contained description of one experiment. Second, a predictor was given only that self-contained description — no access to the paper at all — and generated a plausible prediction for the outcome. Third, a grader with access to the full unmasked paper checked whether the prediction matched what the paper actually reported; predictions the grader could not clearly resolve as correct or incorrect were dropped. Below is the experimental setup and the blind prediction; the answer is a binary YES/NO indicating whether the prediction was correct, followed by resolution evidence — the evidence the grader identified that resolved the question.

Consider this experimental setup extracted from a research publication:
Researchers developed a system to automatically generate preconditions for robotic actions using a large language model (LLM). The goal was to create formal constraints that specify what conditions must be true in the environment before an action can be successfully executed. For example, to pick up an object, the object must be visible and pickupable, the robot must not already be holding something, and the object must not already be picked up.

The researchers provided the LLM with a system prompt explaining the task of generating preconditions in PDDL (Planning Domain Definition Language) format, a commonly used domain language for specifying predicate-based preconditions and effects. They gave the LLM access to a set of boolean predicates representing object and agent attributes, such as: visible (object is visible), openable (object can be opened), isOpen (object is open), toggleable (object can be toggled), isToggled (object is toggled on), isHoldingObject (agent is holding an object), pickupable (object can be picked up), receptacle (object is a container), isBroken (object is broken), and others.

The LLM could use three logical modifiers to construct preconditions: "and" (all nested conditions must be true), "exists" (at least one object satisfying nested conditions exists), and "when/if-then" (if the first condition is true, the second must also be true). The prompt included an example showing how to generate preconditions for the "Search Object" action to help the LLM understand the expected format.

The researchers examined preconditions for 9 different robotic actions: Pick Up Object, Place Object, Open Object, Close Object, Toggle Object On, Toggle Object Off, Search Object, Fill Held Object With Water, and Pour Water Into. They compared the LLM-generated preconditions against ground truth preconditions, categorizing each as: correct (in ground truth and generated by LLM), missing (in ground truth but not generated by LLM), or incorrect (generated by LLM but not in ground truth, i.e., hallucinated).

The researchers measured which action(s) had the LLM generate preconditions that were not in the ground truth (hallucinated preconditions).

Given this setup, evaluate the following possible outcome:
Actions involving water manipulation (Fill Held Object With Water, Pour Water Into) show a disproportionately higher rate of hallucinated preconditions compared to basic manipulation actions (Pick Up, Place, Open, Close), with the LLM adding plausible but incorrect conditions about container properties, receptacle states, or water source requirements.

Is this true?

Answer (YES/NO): NO